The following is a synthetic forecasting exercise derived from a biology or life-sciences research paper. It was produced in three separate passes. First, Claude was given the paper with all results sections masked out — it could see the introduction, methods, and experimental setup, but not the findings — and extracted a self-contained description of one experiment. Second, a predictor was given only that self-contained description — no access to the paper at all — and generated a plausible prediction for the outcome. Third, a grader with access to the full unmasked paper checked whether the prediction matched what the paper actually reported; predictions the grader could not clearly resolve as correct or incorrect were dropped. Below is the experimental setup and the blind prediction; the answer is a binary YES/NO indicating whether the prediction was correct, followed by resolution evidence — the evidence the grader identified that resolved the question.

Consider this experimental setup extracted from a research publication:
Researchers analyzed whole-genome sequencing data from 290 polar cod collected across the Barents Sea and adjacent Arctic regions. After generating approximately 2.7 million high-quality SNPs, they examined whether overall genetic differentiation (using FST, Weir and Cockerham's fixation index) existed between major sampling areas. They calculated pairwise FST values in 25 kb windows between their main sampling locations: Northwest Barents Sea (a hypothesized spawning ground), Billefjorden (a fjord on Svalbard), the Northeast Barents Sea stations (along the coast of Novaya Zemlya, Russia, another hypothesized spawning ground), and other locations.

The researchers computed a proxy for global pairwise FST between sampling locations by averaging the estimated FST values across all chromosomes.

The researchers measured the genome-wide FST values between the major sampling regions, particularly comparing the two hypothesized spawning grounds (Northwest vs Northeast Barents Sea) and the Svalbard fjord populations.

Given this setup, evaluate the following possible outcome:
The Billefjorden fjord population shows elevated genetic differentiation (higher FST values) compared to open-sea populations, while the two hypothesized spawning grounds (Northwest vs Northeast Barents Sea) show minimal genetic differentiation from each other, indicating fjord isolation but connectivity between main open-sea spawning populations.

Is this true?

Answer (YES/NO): NO